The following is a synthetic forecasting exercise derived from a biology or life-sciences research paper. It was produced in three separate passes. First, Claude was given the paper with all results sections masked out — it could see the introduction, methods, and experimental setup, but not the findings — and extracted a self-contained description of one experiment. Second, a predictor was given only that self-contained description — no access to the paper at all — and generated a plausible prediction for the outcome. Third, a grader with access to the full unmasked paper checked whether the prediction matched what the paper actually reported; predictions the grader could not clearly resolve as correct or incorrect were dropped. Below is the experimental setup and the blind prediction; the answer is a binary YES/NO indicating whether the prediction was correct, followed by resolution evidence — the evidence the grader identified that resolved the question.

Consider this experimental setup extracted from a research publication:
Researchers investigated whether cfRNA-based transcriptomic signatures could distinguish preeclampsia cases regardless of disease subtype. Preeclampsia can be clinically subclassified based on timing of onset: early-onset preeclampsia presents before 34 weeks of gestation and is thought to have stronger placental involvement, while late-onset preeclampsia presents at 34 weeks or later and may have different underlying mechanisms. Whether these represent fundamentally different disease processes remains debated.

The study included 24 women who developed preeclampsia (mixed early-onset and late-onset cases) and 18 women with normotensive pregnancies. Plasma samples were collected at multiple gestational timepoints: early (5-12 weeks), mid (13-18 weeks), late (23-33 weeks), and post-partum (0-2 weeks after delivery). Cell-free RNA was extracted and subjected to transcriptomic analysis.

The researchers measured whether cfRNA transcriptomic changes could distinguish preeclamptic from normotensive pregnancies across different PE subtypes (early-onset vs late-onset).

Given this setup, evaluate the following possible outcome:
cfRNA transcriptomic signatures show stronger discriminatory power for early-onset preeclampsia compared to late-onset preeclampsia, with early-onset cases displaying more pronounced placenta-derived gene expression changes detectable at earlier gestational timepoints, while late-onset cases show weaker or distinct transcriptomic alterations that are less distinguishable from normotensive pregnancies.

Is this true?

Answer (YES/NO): NO